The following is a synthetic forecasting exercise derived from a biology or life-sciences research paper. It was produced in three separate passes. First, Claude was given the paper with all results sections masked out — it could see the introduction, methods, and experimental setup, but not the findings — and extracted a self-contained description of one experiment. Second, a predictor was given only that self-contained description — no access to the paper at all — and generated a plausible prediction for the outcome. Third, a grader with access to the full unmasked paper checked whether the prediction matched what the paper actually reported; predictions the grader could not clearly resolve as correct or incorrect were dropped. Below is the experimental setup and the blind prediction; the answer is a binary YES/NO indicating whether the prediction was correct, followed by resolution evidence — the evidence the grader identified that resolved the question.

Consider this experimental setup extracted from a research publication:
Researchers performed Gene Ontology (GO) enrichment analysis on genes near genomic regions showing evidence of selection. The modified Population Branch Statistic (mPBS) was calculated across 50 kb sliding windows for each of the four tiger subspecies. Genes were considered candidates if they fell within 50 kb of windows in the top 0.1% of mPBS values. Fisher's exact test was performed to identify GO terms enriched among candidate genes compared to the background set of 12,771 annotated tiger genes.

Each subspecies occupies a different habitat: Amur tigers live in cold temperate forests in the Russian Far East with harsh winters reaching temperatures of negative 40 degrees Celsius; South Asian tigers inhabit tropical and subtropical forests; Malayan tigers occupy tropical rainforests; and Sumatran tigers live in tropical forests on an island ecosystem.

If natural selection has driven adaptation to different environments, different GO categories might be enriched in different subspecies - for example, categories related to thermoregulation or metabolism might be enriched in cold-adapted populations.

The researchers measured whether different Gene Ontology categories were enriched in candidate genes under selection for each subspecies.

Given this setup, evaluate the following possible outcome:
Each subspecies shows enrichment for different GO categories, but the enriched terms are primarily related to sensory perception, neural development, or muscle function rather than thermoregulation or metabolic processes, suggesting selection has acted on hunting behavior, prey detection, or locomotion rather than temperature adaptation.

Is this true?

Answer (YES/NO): NO